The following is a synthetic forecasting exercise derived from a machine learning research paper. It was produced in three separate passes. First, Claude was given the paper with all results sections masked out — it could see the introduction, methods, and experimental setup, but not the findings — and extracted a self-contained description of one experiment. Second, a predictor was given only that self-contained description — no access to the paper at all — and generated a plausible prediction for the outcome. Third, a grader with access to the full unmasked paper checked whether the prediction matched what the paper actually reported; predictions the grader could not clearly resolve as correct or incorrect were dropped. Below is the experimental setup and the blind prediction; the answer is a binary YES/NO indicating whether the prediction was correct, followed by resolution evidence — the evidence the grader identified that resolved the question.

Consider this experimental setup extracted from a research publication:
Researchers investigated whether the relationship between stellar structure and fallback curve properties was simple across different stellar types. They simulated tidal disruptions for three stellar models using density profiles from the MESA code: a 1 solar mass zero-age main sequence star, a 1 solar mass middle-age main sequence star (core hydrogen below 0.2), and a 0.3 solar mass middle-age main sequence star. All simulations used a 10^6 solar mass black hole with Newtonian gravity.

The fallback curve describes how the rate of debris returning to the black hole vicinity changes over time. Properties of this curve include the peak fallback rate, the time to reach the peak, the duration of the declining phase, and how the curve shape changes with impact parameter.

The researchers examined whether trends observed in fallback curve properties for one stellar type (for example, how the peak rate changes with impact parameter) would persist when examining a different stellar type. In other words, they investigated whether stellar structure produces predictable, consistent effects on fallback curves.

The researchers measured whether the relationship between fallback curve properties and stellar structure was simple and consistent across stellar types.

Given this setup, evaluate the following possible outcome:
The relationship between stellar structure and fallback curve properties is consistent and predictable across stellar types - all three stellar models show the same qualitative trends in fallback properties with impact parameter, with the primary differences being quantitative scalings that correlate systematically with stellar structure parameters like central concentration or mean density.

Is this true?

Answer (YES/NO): NO